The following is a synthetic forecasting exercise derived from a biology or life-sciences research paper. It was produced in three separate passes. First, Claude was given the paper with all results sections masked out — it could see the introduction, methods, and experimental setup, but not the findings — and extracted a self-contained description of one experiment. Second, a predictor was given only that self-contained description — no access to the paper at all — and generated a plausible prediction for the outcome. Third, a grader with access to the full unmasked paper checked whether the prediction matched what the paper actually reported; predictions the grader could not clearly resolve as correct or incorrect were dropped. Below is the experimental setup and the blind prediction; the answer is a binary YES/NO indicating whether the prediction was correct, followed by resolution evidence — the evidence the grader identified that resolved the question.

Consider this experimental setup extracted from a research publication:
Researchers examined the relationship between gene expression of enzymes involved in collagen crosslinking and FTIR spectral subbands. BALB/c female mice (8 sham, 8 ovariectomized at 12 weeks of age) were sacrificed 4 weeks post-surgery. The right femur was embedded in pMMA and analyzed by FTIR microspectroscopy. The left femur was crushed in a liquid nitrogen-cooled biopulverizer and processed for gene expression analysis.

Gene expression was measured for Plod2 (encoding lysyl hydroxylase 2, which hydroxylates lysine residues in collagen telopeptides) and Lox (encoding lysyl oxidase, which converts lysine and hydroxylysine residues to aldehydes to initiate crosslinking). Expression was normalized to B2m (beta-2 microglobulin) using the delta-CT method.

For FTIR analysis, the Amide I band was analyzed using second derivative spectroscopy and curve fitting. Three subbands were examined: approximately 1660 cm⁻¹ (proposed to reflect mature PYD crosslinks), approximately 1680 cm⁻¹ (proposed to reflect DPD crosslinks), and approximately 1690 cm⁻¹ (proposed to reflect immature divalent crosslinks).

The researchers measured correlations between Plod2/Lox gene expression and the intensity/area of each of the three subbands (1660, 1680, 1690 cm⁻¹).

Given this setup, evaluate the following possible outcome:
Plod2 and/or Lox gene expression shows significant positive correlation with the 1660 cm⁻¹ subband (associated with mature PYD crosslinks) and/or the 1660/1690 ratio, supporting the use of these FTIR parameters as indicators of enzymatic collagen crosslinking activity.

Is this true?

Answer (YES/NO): YES